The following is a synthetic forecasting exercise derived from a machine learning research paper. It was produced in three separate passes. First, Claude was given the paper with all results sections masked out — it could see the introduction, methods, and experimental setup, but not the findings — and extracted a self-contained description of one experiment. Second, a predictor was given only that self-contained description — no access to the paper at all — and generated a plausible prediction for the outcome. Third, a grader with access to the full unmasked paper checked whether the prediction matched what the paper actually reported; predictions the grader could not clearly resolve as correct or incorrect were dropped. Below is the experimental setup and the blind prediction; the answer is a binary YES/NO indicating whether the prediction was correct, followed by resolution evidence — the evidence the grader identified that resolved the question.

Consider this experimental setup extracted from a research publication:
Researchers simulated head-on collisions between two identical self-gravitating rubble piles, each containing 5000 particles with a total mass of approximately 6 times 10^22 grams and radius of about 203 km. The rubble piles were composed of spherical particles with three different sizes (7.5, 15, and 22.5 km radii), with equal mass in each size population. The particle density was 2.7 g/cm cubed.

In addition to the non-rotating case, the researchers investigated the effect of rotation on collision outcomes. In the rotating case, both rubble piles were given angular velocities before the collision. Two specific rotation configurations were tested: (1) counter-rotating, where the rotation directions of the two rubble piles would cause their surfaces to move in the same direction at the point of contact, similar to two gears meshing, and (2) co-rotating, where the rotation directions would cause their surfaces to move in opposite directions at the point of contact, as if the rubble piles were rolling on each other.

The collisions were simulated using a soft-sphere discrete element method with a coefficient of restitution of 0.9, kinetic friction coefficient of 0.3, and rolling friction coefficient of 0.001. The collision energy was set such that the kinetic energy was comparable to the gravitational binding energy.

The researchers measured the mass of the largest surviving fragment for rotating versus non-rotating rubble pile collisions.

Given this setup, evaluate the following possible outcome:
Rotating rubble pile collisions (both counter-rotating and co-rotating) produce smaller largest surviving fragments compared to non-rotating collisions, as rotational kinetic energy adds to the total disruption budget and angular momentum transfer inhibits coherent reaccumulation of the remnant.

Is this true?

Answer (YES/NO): NO